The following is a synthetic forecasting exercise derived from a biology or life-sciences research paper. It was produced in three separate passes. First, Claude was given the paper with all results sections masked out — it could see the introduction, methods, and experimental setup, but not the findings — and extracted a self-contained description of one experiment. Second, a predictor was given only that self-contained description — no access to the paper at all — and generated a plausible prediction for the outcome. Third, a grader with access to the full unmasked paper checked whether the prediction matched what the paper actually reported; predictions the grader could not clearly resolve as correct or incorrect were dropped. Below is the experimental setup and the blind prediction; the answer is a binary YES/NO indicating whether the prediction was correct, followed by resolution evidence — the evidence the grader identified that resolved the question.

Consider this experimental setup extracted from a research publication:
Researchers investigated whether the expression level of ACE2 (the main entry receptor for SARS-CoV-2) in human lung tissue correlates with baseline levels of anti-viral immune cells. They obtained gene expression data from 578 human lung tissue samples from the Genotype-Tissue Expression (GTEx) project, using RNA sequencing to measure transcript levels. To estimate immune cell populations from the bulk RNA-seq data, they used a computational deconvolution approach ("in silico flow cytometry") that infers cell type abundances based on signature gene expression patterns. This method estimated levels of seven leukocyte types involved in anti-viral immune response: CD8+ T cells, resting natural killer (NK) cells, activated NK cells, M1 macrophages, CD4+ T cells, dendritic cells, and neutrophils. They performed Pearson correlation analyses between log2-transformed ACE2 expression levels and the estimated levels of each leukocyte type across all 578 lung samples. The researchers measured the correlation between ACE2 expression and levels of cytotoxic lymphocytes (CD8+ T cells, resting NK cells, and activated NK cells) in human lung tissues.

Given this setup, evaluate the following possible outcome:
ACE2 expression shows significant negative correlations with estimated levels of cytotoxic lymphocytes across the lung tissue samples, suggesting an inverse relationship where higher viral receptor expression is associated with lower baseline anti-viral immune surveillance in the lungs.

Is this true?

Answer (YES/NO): YES